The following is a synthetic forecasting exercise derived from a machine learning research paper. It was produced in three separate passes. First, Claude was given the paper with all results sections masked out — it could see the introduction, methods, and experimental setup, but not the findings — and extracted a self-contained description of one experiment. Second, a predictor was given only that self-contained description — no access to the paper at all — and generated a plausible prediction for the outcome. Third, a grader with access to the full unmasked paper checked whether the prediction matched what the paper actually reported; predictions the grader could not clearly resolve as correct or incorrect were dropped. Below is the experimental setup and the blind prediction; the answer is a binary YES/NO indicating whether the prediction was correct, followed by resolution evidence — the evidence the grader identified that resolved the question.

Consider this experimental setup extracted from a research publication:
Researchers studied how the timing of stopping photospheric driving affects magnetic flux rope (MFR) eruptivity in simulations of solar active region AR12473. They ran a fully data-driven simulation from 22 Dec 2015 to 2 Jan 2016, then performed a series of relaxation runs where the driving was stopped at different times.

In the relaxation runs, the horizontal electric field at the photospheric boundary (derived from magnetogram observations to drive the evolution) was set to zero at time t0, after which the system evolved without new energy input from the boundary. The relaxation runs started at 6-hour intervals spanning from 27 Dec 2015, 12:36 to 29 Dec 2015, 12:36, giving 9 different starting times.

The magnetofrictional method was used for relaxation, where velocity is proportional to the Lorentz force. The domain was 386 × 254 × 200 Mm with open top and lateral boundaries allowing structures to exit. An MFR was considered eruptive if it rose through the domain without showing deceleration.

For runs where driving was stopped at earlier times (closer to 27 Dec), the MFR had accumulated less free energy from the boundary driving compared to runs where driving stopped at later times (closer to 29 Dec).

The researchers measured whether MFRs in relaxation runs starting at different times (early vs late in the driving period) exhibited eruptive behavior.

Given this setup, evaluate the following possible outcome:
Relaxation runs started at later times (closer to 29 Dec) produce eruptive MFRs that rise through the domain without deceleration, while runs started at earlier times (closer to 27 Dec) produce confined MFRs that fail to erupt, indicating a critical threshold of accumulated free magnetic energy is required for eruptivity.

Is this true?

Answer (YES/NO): YES